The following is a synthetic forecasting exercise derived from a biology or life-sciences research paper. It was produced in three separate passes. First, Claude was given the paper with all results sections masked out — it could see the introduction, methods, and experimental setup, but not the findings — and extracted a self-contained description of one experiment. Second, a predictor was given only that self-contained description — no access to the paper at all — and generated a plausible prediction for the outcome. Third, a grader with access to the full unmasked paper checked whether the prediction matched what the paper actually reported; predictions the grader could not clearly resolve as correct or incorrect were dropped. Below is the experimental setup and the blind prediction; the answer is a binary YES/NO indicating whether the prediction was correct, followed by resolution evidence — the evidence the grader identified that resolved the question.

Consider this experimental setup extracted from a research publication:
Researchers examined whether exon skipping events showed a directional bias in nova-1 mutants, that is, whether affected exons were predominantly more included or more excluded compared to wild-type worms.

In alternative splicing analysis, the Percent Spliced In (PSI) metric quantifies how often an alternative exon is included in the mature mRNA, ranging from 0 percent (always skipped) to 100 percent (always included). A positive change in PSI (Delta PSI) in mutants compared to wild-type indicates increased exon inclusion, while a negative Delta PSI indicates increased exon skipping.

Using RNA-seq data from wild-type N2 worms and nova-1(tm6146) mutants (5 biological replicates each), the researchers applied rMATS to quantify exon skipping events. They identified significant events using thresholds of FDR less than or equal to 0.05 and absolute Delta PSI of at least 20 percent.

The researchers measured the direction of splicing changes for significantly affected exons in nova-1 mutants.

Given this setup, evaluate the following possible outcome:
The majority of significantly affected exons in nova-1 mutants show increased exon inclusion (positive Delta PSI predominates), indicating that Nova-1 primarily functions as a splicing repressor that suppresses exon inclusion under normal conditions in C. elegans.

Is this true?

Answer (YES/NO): NO